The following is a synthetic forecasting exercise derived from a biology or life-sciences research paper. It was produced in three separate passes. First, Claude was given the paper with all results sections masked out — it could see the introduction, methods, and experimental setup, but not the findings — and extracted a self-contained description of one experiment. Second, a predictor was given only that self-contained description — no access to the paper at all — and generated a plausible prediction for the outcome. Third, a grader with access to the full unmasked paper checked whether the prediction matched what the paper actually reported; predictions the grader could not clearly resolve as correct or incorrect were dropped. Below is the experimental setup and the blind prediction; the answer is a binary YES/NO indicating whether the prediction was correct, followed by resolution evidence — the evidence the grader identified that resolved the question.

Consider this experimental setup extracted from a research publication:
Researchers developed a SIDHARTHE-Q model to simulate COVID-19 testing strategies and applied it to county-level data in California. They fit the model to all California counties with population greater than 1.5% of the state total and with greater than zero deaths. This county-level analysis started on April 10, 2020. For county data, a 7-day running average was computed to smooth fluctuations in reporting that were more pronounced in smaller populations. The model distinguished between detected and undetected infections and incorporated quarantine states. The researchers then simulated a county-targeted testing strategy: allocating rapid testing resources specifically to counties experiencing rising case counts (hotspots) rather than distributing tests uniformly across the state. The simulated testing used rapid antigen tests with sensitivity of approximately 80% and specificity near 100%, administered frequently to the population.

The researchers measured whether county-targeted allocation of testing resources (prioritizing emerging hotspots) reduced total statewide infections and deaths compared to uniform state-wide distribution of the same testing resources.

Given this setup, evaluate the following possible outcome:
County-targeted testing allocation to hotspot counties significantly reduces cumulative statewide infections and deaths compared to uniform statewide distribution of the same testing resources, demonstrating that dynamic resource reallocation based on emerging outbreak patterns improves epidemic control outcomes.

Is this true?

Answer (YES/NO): YES